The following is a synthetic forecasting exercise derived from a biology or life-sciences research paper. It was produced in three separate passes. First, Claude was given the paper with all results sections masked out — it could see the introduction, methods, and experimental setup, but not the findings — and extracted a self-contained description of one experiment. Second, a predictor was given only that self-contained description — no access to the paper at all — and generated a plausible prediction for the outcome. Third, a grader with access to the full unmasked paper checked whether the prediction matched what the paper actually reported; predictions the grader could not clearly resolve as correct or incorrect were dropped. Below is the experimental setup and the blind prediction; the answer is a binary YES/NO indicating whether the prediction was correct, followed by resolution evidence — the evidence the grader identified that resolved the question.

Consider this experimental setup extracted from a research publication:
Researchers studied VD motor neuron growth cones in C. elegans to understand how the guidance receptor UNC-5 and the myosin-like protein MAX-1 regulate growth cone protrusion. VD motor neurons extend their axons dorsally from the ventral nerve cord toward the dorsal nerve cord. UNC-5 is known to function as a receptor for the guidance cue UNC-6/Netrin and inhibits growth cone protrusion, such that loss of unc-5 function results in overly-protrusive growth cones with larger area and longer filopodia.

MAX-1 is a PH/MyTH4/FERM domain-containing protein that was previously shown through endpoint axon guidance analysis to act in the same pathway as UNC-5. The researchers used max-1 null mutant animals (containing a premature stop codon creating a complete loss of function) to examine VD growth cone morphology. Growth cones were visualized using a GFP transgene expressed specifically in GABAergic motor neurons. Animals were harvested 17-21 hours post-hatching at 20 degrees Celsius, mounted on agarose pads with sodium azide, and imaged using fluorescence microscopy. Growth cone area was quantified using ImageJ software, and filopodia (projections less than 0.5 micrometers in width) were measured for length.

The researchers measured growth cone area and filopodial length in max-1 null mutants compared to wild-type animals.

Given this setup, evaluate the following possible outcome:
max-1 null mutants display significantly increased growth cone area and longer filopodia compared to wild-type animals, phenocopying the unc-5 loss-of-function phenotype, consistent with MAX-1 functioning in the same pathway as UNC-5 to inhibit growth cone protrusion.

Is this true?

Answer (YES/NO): NO